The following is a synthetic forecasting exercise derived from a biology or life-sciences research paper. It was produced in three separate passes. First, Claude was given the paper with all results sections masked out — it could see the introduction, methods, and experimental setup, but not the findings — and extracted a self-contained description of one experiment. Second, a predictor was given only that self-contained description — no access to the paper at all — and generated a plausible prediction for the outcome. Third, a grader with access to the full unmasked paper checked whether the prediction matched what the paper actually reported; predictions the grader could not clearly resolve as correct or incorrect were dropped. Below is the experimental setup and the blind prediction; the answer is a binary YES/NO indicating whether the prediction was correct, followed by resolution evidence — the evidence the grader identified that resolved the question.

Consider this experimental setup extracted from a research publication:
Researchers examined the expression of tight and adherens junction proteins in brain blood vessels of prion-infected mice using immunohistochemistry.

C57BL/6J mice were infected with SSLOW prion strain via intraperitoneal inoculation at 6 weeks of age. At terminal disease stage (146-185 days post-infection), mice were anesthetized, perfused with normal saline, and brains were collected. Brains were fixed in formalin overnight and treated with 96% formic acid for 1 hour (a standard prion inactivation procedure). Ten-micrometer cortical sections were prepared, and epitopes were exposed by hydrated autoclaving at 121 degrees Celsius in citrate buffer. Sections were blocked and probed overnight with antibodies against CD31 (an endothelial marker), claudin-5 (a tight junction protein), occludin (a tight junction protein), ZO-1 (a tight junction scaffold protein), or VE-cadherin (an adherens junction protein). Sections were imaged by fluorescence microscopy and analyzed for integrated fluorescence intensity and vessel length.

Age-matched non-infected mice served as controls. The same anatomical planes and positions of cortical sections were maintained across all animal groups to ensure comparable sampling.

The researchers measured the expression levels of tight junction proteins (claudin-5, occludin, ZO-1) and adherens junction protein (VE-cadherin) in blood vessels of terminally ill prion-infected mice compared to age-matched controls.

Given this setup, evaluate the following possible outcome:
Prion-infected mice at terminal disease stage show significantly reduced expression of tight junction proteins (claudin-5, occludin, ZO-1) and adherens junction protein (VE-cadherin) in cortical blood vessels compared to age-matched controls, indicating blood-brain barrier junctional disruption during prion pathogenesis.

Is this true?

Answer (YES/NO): NO